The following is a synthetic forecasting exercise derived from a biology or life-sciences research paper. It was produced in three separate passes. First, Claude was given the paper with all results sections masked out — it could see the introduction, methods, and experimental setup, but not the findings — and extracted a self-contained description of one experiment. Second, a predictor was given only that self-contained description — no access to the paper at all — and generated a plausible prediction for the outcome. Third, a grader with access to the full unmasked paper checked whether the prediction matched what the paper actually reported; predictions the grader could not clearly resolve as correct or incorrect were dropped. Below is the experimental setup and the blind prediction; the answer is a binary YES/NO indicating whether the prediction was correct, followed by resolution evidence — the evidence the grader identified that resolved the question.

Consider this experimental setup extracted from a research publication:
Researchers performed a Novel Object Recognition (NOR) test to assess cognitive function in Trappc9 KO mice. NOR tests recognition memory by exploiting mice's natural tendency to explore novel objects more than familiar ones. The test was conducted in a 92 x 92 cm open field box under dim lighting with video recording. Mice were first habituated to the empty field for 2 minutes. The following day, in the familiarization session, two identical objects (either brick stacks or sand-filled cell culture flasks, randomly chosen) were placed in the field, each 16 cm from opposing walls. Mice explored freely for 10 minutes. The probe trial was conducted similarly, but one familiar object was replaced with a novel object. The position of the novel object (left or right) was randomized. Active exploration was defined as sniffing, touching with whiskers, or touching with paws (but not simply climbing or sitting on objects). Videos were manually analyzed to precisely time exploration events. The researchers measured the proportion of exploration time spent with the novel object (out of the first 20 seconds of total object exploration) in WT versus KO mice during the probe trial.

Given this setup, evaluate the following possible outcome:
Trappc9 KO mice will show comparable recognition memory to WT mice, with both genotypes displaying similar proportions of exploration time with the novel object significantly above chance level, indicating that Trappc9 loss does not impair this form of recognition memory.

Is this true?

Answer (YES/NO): NO